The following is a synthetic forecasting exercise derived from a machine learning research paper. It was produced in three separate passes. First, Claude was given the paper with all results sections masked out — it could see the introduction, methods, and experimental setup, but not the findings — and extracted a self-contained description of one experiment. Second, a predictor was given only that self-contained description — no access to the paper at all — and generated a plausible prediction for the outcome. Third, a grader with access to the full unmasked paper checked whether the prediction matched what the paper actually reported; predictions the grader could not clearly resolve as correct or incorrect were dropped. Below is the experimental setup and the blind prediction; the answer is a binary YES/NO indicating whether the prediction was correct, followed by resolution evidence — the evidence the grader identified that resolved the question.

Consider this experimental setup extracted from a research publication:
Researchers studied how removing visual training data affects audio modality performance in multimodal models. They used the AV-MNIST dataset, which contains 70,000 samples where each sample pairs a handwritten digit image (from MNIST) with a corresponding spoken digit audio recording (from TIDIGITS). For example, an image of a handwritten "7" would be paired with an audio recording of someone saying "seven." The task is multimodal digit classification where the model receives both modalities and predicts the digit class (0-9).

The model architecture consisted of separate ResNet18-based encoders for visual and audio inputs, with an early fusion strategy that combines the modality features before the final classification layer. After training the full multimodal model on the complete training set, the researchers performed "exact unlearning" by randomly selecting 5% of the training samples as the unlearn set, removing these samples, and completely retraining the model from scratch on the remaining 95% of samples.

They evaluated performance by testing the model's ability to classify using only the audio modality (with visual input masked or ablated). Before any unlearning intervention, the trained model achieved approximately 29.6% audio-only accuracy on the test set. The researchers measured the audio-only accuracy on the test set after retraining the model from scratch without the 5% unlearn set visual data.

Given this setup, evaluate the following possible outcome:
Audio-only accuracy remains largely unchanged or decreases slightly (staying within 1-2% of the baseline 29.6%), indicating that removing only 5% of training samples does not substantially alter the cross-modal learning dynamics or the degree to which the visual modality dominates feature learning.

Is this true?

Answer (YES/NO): NO